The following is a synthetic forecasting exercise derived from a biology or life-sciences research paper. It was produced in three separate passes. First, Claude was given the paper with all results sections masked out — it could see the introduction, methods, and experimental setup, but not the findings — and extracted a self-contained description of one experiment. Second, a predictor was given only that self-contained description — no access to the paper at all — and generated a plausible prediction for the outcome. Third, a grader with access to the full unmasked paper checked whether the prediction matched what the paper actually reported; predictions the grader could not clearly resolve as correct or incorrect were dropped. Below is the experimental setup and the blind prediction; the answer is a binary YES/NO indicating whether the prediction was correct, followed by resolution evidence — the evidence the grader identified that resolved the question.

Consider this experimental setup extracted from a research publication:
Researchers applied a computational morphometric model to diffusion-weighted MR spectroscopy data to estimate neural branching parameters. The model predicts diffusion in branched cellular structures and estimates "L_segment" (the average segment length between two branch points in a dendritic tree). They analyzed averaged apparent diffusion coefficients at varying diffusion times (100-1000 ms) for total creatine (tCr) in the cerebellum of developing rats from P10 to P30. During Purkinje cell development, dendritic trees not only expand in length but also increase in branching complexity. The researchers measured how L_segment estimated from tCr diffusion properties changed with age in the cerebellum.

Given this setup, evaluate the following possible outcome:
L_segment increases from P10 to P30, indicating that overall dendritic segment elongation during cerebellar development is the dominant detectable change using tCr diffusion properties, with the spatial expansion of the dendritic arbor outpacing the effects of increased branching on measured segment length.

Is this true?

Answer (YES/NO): YES